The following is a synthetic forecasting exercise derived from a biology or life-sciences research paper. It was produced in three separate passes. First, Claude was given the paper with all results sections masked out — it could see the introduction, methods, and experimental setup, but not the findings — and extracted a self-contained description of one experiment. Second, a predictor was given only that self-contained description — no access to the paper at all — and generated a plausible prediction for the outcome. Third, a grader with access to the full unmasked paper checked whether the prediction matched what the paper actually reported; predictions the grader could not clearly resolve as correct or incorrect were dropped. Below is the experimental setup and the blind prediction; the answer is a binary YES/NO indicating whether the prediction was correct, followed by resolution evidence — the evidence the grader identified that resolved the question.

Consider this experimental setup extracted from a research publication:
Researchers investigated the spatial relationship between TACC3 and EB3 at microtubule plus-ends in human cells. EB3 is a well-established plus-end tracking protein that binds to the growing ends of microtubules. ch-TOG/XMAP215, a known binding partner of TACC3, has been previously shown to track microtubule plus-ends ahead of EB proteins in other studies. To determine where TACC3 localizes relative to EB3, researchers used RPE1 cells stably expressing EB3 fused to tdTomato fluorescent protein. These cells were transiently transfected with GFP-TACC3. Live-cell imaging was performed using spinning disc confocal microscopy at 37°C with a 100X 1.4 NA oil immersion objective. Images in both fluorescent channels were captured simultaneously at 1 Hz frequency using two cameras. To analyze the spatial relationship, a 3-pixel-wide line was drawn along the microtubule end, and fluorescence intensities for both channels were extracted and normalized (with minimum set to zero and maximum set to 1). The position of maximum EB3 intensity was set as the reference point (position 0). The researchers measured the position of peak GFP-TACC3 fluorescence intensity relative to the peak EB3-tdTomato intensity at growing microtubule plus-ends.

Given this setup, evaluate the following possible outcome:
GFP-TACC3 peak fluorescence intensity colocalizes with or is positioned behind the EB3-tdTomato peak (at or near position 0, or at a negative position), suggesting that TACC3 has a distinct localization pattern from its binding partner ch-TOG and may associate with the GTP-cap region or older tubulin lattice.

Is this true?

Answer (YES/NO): NO